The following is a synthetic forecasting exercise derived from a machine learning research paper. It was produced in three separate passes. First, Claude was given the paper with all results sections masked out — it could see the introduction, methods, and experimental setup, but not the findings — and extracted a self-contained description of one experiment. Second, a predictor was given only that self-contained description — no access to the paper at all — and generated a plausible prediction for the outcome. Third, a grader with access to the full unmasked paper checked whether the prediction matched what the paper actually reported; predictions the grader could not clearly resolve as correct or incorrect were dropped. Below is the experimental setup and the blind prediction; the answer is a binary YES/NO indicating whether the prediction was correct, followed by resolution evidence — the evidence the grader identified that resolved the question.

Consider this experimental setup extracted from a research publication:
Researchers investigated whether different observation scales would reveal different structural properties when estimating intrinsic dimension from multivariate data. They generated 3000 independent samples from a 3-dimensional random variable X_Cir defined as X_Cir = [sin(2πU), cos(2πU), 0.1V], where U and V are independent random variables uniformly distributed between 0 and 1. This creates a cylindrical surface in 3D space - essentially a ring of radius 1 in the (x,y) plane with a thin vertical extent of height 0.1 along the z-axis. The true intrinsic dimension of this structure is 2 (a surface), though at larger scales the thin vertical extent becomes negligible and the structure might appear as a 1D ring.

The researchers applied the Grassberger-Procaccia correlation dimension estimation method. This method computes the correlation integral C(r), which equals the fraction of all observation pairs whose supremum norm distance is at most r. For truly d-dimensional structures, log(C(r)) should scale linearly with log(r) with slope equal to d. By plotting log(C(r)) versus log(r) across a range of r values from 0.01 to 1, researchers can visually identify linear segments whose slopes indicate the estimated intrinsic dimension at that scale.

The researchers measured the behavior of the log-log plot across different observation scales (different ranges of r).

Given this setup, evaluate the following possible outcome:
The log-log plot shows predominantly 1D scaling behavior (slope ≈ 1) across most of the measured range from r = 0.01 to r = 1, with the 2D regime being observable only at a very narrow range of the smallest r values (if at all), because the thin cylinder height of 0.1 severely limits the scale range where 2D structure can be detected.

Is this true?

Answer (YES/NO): NO